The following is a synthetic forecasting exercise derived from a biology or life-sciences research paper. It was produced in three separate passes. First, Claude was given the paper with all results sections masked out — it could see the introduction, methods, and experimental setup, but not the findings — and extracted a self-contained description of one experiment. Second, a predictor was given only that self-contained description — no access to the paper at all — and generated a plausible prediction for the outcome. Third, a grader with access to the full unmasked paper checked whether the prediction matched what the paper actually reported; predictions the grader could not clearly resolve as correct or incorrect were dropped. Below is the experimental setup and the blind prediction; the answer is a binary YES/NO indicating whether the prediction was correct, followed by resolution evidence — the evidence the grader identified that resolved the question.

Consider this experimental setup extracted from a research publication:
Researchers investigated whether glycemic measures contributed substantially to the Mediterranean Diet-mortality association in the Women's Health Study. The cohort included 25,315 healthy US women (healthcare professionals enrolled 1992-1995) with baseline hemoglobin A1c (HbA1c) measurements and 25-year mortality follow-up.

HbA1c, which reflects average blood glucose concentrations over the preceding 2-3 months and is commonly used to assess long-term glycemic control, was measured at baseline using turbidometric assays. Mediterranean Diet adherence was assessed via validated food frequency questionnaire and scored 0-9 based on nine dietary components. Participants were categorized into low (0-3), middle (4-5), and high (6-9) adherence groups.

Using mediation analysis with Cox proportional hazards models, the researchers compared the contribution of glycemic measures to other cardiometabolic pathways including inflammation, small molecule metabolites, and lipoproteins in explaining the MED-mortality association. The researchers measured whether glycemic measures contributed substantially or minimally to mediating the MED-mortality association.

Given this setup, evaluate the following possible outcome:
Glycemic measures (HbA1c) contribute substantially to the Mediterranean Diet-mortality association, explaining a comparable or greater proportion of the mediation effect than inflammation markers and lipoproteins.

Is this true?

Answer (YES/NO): NO